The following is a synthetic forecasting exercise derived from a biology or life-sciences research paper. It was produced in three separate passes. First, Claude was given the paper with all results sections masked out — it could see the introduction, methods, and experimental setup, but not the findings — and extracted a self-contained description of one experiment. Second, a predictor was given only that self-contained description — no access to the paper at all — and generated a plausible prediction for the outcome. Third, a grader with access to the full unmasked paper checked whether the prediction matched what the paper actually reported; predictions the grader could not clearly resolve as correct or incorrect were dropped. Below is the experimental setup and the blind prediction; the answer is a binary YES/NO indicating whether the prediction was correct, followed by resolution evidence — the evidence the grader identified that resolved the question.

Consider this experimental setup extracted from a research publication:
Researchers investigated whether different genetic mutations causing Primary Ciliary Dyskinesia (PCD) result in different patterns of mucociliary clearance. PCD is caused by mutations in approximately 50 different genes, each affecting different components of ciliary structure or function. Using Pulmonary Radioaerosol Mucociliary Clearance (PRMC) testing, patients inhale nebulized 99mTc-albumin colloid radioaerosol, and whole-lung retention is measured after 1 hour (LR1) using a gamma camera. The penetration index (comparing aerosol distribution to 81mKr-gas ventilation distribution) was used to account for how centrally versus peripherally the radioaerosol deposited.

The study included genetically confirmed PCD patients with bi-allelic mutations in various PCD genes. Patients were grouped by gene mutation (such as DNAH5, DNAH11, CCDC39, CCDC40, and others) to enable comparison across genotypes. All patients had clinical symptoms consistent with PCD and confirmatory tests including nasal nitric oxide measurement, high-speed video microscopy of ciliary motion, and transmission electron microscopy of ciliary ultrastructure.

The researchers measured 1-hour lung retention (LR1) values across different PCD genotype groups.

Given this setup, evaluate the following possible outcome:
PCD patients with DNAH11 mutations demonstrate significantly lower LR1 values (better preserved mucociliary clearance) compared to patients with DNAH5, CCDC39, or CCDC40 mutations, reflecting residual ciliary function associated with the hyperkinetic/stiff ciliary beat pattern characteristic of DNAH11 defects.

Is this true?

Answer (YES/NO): NO